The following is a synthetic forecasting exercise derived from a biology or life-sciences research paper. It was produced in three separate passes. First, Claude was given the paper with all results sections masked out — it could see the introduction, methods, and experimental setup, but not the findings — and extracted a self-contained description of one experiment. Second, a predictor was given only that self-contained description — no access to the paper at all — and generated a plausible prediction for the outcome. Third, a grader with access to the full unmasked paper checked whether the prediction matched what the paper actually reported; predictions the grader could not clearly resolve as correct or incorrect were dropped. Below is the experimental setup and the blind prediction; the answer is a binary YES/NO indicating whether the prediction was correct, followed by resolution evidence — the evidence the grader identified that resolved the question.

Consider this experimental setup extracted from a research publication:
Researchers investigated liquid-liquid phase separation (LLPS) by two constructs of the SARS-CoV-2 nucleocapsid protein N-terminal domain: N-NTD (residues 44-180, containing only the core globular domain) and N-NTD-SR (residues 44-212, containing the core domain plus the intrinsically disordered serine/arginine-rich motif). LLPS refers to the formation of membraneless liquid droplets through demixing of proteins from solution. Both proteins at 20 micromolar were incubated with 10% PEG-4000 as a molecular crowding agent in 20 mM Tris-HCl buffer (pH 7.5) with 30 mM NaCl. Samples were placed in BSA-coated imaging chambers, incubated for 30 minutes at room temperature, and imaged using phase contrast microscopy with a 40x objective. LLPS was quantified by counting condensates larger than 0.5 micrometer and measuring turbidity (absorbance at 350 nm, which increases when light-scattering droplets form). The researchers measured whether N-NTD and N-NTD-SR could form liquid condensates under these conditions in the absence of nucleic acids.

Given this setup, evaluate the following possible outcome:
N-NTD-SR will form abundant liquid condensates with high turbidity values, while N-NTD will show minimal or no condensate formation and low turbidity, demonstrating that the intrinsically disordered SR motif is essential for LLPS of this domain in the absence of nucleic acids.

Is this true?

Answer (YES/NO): NO